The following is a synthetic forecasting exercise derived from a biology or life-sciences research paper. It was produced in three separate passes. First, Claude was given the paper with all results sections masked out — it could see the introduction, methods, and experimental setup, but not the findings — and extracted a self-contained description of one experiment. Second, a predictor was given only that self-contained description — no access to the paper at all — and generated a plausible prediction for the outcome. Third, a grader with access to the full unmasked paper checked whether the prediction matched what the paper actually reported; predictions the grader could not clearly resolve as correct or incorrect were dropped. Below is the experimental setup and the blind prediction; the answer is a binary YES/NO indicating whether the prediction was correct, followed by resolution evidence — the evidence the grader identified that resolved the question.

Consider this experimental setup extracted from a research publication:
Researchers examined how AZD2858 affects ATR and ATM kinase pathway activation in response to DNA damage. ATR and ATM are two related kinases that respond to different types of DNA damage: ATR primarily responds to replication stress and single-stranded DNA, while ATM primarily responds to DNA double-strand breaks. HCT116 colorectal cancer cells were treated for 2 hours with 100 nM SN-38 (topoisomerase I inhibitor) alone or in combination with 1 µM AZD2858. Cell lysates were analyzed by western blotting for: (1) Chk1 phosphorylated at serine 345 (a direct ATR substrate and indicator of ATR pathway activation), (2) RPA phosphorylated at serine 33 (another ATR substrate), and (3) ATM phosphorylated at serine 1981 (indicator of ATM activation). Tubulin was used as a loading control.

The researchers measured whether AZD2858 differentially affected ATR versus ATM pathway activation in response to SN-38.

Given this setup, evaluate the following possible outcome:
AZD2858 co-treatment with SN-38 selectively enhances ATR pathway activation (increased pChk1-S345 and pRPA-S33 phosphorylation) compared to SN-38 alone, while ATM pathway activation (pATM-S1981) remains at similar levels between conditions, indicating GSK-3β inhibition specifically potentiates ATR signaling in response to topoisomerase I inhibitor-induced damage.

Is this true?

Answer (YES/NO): NO